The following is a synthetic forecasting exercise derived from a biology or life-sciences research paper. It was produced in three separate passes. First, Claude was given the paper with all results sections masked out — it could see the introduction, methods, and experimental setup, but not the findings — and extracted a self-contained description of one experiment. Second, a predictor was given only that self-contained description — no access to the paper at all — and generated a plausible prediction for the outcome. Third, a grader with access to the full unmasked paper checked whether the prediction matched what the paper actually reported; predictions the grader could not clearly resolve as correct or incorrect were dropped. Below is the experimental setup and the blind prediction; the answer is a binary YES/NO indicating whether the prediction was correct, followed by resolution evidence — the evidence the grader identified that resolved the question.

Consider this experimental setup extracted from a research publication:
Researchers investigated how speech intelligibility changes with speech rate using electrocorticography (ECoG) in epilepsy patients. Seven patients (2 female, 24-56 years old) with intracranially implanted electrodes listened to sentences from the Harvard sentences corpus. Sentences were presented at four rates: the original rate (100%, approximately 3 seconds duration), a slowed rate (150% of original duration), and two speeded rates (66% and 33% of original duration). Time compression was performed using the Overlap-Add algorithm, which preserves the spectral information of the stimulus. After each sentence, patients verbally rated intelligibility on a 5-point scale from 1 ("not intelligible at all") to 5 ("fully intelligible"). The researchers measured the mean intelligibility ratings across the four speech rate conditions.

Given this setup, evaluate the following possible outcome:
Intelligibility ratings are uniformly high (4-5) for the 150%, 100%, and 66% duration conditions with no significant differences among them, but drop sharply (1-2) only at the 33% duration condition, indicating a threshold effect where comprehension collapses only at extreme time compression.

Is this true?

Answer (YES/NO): NO